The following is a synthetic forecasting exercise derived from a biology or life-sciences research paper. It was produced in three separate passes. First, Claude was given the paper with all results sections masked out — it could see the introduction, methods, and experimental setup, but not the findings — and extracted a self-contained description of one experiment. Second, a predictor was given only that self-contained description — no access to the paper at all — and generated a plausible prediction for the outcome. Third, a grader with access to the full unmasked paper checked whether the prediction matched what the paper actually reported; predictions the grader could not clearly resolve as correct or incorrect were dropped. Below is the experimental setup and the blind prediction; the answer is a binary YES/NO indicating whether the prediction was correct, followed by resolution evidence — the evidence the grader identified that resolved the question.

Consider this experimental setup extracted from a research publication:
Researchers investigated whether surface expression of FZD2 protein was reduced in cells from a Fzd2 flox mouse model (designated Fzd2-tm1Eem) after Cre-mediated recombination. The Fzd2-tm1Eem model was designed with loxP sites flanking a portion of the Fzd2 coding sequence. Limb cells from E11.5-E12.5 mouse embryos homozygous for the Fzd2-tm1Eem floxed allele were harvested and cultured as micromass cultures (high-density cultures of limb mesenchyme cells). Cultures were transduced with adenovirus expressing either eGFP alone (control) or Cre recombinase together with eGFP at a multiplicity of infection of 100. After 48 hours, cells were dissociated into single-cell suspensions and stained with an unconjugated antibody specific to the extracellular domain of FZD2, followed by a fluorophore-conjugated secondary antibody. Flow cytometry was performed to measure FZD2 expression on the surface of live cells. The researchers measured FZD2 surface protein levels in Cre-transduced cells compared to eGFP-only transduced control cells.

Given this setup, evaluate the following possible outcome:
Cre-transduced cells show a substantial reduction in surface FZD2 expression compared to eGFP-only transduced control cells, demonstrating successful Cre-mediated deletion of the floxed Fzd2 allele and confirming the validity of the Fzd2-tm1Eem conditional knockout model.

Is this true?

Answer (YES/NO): NO